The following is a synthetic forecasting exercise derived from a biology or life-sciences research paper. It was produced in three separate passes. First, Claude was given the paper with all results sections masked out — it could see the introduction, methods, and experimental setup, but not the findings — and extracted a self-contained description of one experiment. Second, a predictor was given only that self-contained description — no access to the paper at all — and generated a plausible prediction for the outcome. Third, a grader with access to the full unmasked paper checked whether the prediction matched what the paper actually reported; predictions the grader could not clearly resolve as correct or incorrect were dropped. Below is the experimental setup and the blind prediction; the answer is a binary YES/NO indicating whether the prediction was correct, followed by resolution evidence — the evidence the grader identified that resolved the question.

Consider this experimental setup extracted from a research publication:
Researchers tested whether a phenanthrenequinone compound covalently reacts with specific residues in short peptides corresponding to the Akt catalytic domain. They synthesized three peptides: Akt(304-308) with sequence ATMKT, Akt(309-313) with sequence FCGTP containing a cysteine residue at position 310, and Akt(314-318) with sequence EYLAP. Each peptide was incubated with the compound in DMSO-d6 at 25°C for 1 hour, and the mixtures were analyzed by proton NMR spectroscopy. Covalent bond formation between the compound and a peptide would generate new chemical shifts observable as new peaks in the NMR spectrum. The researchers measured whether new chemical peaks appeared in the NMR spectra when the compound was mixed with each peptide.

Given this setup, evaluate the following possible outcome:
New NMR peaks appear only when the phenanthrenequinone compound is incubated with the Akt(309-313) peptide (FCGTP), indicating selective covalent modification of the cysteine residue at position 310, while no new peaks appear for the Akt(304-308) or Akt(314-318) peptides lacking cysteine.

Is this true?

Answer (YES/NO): YES